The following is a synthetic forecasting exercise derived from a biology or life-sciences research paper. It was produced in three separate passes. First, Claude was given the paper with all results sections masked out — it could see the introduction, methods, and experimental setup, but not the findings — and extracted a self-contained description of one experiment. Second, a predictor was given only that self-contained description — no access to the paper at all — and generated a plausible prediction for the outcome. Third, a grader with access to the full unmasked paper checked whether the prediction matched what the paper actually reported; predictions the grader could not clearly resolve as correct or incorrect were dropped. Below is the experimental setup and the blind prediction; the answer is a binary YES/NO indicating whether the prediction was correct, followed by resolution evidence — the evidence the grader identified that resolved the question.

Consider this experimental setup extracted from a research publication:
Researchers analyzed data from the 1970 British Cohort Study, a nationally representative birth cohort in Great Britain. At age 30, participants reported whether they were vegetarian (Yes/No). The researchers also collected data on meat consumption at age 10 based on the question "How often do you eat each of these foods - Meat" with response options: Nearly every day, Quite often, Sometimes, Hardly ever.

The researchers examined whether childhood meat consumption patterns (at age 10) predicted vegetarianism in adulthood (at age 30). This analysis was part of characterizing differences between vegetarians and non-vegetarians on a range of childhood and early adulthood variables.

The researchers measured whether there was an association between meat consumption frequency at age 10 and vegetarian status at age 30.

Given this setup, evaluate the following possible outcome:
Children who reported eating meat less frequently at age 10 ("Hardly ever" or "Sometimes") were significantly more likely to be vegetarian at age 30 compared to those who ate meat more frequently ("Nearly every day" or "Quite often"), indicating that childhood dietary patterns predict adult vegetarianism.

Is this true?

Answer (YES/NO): YES